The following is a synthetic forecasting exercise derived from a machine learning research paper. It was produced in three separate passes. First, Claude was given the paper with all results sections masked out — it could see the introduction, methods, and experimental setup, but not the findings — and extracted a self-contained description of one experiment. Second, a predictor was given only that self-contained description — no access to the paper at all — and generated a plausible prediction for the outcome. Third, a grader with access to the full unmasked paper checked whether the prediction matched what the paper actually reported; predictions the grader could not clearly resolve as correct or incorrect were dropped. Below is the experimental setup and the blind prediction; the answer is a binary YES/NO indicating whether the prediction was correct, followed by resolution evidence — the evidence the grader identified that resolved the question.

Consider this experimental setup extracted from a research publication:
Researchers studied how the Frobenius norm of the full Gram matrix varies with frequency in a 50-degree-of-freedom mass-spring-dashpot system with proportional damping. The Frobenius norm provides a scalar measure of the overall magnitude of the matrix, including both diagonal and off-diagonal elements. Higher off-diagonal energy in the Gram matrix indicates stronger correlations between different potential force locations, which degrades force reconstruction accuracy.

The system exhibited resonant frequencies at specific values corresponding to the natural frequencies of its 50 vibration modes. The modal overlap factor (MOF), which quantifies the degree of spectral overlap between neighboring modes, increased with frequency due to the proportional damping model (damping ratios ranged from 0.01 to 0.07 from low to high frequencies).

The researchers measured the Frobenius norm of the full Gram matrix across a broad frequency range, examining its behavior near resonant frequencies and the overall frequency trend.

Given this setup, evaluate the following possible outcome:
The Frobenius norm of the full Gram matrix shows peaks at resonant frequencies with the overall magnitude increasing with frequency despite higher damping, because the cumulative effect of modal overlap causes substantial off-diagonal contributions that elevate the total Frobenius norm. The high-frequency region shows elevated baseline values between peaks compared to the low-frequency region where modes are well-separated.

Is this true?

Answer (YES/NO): NO